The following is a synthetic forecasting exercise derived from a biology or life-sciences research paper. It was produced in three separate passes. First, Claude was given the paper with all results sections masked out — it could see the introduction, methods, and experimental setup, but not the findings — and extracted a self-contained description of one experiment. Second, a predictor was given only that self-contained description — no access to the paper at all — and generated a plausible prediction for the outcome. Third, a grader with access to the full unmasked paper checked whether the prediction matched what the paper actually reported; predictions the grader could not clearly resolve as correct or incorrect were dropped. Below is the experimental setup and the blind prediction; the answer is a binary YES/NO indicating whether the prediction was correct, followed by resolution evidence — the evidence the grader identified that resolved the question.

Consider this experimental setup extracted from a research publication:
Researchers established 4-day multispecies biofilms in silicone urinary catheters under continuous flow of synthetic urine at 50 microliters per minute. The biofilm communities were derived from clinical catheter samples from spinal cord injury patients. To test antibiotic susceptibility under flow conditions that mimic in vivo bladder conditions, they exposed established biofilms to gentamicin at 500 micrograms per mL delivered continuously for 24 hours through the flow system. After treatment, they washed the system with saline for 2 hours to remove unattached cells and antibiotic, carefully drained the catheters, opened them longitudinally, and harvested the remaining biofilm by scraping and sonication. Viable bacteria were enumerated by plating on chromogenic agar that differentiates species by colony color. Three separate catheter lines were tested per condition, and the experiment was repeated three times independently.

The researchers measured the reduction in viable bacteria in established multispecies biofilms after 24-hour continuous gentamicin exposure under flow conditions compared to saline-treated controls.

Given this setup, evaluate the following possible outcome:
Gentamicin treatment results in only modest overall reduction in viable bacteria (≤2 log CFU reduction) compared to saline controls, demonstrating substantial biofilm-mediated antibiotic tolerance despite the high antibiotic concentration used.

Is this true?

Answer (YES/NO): YES